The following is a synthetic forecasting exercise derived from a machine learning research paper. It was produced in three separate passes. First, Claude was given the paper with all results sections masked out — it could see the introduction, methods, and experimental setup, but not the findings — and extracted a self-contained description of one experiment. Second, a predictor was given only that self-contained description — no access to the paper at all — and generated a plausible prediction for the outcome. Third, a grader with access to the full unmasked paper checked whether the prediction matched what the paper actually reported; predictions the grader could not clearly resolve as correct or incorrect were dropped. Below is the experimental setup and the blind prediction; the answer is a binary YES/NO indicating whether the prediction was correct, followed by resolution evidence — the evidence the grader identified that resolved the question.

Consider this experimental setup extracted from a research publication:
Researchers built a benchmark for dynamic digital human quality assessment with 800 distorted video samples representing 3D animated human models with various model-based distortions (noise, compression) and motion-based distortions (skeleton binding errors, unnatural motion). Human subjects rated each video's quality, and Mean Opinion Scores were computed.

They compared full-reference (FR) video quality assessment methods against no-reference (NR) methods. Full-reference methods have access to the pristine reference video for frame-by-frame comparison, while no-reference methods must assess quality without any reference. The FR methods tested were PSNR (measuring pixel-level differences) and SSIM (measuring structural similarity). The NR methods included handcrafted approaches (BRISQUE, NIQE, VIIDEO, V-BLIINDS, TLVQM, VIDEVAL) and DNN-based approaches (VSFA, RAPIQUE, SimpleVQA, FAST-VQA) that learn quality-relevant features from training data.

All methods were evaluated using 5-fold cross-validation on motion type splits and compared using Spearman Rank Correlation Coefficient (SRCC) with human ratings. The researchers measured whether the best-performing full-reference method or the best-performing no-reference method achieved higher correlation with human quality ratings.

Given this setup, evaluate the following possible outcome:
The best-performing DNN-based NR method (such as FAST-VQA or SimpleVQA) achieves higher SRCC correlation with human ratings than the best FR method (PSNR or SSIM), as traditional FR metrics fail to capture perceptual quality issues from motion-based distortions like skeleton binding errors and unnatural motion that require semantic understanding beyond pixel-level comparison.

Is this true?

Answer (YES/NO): YES